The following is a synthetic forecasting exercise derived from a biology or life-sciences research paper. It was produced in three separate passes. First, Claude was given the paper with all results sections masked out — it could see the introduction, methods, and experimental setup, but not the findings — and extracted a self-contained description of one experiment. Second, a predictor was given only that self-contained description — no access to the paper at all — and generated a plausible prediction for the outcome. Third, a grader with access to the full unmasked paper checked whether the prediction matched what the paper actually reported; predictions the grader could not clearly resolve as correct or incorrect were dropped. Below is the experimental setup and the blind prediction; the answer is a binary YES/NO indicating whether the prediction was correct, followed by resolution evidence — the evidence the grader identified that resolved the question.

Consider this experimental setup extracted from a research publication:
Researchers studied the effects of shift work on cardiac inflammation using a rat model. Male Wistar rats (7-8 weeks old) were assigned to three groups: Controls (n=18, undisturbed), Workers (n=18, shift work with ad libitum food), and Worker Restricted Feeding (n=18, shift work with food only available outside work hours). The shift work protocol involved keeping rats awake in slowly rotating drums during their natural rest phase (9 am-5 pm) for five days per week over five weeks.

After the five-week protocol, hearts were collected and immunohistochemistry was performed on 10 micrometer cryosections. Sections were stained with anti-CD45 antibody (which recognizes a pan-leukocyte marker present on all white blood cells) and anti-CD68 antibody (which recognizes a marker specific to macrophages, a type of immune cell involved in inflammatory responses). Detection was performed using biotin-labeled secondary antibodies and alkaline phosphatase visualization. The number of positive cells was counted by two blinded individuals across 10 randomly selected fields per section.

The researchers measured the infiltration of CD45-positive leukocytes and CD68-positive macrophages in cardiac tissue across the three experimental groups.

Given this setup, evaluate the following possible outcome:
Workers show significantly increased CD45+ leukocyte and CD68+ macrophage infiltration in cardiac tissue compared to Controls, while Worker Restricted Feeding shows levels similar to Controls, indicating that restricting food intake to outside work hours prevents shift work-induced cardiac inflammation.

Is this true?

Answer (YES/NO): NO